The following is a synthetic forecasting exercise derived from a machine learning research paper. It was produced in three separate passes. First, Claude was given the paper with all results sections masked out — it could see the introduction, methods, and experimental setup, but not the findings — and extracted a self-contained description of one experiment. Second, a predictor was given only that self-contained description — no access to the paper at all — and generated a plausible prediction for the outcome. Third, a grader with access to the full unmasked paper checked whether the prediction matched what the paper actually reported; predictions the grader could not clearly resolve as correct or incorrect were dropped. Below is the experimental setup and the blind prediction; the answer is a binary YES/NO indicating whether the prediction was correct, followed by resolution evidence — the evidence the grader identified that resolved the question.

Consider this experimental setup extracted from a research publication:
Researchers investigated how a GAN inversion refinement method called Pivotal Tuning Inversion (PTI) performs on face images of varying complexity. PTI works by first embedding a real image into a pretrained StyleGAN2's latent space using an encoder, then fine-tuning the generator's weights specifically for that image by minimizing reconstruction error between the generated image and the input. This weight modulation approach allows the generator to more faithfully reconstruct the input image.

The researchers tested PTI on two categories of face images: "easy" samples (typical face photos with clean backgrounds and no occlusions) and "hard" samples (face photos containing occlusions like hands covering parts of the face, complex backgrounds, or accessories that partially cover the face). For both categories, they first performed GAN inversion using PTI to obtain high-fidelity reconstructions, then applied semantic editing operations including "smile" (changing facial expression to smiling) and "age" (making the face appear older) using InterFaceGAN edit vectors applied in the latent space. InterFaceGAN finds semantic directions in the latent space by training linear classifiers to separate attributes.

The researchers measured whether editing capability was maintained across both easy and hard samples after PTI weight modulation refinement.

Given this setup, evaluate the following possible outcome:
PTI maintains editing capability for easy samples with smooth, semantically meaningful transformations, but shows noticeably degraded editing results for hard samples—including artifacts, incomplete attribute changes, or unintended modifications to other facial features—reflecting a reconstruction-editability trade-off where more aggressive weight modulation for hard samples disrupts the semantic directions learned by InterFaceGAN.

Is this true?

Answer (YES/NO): YES